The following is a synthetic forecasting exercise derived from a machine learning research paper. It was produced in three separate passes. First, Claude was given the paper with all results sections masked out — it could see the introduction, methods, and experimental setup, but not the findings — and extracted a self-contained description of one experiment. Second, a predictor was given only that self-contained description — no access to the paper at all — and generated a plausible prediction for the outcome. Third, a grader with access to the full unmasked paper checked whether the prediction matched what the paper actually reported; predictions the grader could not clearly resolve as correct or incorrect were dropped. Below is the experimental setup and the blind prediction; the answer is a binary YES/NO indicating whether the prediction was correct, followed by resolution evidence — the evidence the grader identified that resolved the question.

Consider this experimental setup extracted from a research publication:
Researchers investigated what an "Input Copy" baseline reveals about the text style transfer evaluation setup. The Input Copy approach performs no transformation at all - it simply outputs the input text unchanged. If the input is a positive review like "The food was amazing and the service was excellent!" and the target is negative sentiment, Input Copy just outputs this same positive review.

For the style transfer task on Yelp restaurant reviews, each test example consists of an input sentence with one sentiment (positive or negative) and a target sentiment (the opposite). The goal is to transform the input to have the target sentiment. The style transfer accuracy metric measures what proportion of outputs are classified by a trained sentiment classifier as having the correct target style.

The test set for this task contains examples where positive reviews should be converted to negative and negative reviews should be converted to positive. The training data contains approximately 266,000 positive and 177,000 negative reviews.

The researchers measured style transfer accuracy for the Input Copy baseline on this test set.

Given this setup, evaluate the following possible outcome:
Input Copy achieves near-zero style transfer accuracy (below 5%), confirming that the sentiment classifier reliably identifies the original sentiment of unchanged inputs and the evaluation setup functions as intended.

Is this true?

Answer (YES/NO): YES